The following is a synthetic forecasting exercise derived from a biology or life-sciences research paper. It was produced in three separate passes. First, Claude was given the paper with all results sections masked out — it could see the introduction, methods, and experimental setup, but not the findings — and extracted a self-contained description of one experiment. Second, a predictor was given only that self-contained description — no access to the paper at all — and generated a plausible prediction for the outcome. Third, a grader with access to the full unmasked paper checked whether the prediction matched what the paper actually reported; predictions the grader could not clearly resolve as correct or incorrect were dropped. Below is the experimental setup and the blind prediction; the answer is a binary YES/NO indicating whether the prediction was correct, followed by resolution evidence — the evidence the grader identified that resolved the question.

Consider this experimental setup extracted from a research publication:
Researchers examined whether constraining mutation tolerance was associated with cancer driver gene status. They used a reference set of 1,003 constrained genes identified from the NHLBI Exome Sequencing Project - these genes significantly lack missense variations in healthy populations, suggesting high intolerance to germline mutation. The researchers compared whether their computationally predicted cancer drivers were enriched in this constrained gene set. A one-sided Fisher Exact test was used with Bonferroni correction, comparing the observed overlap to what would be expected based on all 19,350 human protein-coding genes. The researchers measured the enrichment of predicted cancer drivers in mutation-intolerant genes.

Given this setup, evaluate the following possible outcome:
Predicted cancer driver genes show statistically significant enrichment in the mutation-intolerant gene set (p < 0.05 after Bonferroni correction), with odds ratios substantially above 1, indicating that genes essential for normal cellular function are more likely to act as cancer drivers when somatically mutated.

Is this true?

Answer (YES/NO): YES